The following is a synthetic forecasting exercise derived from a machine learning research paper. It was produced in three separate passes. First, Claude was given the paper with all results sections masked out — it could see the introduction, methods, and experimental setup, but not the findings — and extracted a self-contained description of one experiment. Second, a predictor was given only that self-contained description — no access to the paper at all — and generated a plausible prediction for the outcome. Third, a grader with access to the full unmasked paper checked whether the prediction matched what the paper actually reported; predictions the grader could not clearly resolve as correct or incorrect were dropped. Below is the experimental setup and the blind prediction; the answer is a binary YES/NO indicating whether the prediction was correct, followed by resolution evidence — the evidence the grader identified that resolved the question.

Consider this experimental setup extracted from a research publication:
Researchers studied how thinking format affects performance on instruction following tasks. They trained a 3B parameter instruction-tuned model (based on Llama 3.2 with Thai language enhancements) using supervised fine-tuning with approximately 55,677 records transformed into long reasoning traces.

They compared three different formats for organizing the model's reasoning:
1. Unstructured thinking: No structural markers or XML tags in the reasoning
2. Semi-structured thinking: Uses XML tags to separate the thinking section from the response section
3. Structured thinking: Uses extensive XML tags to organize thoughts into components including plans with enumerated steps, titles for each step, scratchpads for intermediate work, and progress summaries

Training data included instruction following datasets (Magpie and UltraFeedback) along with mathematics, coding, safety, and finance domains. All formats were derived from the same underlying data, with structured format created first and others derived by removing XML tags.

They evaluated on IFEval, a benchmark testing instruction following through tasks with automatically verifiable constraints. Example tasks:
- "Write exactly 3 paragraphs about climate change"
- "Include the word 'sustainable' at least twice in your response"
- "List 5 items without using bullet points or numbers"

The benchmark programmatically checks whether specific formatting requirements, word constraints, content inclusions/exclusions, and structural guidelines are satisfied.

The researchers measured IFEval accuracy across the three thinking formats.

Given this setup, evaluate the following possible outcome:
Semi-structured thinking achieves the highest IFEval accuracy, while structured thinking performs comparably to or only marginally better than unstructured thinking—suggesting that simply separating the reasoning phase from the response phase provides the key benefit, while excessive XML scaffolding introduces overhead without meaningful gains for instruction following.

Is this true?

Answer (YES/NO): NO